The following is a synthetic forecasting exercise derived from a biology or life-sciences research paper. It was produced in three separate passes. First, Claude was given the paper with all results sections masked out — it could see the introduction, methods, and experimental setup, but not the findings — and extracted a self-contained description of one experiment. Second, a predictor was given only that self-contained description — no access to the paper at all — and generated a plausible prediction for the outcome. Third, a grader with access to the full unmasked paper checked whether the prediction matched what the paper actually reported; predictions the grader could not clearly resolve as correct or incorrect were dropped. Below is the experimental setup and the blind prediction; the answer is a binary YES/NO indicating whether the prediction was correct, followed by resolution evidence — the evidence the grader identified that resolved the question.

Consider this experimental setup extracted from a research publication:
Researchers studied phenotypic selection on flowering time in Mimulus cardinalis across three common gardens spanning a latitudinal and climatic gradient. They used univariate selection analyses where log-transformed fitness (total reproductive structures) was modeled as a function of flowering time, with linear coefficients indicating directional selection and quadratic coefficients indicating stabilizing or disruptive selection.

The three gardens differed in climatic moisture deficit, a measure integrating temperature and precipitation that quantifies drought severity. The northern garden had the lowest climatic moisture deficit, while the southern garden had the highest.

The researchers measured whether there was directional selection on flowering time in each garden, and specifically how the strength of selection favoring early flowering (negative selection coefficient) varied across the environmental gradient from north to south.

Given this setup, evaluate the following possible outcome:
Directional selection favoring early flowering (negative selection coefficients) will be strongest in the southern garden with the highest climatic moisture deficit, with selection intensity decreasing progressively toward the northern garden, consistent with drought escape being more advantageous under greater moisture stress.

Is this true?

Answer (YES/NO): NO